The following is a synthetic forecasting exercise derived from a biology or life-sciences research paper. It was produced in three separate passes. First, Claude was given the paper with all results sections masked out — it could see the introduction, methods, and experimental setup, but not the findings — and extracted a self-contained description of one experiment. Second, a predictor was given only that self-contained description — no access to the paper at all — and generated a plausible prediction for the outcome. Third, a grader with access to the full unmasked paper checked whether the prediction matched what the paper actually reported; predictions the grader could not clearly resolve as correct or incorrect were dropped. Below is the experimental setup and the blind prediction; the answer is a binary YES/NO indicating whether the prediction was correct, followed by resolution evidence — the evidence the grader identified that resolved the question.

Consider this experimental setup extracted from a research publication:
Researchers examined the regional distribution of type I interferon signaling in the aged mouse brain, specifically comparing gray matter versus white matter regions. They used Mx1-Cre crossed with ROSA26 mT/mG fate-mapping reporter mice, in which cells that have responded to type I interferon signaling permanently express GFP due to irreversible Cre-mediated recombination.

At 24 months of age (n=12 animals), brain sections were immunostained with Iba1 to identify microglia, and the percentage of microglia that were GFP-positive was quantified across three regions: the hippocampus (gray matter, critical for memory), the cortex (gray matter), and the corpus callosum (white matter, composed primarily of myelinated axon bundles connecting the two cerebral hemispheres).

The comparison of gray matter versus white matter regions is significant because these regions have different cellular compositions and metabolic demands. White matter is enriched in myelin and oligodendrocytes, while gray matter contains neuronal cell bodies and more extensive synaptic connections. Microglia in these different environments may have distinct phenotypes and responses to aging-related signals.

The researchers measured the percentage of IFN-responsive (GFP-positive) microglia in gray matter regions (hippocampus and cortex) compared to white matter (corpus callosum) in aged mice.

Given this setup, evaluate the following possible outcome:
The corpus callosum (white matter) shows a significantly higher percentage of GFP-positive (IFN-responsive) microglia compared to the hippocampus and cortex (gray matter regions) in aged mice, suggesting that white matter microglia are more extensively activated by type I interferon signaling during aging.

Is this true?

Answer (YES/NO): YES